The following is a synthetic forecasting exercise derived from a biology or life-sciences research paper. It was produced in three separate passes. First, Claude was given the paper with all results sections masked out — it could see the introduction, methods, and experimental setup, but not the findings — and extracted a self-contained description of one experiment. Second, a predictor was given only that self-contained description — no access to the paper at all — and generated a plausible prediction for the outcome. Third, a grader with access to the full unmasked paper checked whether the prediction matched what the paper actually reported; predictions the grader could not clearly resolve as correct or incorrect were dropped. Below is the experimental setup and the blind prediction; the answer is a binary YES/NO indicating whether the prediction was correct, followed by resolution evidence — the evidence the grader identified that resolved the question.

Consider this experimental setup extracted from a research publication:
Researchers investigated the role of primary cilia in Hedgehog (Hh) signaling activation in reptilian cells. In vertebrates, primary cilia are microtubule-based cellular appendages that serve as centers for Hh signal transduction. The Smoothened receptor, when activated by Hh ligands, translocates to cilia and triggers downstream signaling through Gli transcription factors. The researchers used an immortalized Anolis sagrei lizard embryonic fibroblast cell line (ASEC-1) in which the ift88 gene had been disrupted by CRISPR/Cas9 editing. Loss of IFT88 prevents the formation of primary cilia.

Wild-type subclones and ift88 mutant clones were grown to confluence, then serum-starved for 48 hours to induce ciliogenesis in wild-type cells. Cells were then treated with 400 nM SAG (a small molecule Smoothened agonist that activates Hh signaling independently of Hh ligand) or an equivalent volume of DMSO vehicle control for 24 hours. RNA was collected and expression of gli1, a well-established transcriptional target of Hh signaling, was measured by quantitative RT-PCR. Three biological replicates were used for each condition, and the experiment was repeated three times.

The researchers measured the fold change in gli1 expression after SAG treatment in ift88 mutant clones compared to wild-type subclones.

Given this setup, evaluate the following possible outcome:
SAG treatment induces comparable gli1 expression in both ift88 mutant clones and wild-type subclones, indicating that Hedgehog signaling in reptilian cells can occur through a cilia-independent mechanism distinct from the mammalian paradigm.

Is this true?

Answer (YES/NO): NO